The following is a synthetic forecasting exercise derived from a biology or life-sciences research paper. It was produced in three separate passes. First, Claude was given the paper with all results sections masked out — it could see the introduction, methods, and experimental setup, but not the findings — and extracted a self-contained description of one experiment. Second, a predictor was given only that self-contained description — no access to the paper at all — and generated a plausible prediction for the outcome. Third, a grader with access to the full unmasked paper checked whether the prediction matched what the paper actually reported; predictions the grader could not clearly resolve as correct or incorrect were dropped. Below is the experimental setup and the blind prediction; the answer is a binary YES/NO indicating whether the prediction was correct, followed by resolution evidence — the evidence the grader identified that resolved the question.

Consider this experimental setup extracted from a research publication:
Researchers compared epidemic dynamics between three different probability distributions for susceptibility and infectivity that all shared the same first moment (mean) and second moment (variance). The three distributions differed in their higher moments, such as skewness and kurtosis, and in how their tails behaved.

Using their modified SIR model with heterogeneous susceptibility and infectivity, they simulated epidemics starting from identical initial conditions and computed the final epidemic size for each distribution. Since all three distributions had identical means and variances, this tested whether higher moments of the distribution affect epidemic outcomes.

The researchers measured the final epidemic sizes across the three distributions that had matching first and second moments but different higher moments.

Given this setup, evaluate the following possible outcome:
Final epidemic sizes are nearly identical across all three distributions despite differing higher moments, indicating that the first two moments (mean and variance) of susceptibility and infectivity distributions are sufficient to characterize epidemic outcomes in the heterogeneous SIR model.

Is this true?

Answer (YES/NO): NO